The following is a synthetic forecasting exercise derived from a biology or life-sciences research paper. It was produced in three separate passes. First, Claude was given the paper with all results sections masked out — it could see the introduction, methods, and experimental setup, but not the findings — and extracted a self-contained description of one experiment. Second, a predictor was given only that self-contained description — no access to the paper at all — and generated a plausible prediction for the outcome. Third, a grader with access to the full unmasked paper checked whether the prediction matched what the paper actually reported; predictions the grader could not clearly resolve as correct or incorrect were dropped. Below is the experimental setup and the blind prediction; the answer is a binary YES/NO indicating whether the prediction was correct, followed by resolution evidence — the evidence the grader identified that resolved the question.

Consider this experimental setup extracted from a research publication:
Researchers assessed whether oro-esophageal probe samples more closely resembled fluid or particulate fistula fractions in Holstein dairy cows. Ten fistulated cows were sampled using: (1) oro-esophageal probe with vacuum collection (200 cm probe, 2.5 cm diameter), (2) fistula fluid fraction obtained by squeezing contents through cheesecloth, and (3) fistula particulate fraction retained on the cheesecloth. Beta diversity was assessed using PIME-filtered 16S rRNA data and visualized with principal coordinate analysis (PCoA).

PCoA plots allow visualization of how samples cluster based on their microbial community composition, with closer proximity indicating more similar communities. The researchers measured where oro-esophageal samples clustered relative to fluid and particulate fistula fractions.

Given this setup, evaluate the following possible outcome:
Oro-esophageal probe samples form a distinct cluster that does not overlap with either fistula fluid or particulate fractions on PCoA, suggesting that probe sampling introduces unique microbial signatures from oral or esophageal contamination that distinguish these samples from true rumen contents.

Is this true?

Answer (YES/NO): NO